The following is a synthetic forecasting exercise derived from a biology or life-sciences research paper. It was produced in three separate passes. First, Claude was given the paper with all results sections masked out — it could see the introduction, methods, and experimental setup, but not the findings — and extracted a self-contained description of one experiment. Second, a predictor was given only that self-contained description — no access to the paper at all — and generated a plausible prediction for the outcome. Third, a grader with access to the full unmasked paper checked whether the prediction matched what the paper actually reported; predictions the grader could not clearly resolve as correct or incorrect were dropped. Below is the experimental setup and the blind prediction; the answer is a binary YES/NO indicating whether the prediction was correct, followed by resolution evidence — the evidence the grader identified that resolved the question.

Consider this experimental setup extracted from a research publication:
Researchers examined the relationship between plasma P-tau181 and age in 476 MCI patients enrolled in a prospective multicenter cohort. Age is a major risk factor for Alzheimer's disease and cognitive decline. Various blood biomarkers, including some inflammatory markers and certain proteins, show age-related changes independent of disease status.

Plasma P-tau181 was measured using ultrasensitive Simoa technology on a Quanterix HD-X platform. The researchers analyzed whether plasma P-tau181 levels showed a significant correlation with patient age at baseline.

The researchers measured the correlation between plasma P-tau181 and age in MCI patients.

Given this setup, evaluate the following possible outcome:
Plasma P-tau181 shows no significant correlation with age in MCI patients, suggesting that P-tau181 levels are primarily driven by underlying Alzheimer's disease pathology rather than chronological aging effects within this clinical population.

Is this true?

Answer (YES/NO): NO